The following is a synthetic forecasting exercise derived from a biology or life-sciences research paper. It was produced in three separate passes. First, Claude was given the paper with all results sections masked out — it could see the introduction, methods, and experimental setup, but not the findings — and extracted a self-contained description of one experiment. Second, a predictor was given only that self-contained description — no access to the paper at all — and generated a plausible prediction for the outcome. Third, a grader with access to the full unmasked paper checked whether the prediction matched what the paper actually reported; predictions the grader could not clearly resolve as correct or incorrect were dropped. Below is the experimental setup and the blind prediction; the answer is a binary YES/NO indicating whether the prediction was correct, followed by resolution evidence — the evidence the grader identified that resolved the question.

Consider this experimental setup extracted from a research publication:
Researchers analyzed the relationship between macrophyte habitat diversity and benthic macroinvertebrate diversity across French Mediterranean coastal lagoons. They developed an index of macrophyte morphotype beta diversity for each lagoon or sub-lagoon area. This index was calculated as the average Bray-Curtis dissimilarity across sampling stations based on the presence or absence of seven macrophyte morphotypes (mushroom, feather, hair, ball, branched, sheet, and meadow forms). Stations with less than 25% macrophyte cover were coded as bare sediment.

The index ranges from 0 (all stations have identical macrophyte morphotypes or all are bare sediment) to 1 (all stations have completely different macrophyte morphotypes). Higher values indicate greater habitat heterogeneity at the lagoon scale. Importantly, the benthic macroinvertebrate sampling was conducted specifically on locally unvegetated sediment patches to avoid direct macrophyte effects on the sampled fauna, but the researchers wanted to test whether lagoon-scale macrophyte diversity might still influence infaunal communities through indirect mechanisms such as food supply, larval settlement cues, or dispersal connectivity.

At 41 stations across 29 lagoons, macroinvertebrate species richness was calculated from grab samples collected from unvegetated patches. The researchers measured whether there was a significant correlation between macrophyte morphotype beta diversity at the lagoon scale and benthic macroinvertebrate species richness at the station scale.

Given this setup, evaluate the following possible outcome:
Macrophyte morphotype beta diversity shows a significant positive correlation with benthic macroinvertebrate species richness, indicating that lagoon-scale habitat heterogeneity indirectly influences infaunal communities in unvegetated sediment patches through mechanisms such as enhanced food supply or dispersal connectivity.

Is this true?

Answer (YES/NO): NO